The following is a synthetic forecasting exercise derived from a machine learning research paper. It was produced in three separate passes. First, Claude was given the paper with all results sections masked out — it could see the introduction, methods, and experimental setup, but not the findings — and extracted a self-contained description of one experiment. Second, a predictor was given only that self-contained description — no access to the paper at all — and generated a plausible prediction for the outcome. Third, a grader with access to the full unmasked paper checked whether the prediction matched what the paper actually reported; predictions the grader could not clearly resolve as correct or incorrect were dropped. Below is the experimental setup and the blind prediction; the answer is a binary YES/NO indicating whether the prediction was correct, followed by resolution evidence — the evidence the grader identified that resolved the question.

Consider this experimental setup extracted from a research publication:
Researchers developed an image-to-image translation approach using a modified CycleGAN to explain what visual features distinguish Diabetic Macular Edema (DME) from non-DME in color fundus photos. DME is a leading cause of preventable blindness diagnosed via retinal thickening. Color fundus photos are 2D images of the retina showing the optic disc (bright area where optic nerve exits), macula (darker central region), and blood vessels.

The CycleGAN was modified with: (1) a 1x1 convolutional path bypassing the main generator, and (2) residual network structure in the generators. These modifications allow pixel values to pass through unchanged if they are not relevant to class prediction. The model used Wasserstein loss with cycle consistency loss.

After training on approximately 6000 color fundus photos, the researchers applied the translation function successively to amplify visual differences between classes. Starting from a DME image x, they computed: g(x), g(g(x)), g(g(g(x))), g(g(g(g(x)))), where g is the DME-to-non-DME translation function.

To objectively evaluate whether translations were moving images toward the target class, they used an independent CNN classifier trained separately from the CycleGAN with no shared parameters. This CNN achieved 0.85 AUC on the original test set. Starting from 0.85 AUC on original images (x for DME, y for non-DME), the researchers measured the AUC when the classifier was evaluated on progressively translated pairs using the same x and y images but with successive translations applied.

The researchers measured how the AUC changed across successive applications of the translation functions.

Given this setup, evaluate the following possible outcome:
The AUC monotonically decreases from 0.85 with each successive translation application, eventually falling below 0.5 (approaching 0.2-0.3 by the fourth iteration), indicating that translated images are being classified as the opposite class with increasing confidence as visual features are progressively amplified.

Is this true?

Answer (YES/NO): NO